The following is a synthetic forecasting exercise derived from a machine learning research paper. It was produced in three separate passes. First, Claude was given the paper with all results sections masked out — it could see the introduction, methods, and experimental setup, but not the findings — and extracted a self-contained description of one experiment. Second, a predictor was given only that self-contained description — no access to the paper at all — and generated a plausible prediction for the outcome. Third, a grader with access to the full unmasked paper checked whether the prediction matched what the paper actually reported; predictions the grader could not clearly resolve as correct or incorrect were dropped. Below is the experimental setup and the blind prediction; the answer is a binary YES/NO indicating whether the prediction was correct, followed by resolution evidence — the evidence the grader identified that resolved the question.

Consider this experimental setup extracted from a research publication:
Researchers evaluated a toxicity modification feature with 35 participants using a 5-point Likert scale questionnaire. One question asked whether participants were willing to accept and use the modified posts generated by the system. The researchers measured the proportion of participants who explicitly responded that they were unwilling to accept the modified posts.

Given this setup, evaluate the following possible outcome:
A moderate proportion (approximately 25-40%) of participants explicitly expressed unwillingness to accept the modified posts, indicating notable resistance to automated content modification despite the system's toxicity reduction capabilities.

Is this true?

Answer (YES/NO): NO